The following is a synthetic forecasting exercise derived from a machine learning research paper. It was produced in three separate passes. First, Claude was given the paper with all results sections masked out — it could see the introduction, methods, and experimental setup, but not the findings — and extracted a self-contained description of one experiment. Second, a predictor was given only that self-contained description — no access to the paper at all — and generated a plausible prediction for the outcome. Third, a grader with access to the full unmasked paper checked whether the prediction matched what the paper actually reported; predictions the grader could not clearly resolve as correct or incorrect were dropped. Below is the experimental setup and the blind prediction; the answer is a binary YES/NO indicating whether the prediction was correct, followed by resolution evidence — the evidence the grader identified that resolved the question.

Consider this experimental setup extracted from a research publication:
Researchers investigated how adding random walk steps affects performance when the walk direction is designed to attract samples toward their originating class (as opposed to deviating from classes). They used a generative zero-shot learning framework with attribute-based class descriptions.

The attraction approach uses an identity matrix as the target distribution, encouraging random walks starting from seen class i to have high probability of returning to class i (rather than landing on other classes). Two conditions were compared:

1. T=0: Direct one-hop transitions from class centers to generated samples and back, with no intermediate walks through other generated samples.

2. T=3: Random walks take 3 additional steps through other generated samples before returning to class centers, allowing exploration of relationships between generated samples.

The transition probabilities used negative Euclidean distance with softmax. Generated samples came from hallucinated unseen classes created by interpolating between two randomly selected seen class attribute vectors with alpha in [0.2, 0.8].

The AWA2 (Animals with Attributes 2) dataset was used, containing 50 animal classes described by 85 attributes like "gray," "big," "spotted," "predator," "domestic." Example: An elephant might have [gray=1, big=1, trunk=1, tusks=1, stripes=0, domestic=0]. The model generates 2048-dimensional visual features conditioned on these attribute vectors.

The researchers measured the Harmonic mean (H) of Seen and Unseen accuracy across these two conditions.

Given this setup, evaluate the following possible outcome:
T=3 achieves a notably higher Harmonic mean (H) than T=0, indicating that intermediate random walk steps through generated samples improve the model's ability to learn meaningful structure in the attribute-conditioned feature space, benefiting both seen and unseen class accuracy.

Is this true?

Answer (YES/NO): NO